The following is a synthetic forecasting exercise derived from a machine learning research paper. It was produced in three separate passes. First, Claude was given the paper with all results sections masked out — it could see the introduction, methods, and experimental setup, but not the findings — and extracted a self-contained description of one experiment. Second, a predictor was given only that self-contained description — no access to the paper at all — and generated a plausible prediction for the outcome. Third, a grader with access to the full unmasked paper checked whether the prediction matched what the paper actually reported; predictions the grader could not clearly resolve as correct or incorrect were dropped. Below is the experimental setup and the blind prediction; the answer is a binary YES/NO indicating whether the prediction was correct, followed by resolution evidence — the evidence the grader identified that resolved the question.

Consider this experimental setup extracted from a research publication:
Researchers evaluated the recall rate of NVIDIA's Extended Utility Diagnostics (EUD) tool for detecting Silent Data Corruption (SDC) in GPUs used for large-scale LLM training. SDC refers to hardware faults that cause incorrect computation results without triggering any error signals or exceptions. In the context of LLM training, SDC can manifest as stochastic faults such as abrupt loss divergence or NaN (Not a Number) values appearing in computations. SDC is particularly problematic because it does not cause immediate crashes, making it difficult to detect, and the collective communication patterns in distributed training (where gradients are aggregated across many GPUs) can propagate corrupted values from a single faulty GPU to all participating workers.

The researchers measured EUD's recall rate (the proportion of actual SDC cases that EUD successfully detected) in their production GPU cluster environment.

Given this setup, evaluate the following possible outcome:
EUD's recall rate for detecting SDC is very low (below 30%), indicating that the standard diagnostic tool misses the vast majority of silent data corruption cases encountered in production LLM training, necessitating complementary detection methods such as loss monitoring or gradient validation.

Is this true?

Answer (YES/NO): NO